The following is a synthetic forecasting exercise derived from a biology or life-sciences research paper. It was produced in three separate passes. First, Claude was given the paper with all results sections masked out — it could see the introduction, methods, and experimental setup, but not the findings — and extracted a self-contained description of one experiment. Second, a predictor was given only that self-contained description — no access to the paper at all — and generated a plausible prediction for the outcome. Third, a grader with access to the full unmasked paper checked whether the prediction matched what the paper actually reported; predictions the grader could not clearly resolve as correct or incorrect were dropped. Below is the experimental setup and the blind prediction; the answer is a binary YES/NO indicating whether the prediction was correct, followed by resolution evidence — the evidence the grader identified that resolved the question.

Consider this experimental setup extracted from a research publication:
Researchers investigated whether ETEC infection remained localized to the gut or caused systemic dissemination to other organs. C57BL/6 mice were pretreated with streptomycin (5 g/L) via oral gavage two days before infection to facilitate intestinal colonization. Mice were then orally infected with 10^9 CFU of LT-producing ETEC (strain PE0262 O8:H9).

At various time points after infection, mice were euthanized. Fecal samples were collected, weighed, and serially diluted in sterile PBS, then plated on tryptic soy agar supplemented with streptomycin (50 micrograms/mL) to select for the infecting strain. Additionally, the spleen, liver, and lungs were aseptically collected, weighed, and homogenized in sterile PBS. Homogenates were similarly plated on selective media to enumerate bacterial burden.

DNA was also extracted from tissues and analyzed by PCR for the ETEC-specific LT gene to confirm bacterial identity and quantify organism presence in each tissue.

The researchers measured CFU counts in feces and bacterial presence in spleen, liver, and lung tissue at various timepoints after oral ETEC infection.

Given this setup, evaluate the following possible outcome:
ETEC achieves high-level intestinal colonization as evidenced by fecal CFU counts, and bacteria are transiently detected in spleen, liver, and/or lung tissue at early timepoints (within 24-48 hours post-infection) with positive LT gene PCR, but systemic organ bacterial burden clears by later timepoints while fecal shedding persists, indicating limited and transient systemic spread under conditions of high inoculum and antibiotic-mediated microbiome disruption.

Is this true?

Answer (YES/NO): NO